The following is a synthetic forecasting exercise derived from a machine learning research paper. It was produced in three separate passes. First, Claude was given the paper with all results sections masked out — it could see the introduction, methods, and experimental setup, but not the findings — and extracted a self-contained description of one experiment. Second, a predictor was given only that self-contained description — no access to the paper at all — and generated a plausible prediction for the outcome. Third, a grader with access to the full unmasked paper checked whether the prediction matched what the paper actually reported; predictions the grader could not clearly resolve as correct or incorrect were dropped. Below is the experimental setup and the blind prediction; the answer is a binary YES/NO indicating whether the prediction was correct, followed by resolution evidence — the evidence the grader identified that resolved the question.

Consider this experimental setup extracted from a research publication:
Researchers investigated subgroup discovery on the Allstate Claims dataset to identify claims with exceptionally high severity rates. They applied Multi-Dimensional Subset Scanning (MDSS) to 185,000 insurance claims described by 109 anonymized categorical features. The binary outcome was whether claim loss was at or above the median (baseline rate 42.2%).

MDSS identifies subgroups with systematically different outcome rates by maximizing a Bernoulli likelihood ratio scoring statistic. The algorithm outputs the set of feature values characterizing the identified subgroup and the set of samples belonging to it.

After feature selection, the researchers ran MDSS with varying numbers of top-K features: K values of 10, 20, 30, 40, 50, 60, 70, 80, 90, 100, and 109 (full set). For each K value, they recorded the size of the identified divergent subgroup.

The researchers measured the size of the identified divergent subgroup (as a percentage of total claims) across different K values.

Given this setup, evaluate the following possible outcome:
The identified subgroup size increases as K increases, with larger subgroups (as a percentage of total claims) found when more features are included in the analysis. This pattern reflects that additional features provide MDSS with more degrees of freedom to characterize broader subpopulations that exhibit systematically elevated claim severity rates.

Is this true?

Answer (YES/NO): NO